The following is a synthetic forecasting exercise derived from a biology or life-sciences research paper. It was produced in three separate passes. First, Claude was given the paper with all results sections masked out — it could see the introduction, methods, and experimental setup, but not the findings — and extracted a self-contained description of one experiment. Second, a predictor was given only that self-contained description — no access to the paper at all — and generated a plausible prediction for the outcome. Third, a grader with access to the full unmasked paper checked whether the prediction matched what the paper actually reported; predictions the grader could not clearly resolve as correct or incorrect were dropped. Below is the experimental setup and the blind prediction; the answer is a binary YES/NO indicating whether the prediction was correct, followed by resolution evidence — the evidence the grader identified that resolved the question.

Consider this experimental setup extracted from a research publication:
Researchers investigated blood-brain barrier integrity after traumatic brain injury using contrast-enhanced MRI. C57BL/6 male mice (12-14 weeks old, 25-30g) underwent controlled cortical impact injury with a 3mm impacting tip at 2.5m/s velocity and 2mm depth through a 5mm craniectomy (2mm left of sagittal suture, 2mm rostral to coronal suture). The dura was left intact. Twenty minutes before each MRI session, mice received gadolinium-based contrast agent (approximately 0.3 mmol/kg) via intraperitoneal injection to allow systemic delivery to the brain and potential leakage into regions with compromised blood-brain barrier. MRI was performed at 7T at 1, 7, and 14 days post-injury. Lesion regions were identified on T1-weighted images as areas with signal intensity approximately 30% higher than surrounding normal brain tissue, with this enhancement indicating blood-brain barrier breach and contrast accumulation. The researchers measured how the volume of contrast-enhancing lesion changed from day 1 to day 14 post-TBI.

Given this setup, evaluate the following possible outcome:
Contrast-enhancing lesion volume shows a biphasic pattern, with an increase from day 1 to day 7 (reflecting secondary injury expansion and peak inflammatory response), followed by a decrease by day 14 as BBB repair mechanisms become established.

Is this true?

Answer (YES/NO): NO